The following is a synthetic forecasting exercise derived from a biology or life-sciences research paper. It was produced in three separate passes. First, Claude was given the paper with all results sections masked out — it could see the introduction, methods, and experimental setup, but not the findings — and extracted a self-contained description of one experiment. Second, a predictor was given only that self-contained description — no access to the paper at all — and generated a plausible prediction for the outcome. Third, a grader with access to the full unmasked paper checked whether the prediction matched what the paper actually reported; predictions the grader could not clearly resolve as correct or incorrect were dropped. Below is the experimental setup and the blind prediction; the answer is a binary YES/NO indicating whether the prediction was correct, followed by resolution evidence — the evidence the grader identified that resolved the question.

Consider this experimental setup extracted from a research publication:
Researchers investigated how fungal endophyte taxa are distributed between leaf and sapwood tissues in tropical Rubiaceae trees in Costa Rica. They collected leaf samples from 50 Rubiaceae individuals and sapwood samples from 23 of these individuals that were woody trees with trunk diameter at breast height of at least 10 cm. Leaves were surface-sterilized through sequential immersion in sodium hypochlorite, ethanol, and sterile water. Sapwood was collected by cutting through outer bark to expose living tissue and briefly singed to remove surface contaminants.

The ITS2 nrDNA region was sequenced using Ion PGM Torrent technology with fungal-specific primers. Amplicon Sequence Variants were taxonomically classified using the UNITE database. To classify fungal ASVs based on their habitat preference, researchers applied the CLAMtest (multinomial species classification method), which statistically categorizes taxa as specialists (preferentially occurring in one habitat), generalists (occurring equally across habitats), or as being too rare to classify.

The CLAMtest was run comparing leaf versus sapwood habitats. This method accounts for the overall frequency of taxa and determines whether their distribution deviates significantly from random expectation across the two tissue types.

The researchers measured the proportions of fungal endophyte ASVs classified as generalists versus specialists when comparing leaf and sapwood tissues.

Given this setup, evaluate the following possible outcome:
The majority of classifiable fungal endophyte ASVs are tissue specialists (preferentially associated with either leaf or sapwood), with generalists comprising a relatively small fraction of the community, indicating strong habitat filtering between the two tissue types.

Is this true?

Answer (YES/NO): YES